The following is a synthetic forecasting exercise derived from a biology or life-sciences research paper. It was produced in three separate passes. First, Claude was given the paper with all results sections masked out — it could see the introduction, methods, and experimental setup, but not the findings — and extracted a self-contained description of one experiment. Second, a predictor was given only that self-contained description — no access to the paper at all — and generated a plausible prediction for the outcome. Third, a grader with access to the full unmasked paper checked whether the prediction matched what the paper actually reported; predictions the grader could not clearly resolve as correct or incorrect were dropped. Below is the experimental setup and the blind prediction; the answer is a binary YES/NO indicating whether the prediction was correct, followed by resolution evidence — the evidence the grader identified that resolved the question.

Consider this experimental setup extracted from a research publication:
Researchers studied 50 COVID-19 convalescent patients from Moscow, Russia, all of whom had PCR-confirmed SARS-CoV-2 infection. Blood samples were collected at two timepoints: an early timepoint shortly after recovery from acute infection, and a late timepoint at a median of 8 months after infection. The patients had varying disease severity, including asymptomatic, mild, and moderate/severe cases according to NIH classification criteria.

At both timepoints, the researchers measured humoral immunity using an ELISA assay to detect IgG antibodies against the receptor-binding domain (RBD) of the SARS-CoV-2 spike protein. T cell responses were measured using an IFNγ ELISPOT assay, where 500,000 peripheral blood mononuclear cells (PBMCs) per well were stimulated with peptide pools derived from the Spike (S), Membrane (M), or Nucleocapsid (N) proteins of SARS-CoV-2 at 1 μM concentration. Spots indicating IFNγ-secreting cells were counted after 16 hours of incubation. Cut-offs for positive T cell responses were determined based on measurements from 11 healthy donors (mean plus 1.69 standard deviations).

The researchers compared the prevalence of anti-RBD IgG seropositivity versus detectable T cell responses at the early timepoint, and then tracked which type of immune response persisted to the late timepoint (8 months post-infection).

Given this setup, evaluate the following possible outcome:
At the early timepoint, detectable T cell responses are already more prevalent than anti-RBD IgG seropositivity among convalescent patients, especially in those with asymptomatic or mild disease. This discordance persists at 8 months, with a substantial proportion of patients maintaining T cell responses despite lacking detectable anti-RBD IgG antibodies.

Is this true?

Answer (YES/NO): NO